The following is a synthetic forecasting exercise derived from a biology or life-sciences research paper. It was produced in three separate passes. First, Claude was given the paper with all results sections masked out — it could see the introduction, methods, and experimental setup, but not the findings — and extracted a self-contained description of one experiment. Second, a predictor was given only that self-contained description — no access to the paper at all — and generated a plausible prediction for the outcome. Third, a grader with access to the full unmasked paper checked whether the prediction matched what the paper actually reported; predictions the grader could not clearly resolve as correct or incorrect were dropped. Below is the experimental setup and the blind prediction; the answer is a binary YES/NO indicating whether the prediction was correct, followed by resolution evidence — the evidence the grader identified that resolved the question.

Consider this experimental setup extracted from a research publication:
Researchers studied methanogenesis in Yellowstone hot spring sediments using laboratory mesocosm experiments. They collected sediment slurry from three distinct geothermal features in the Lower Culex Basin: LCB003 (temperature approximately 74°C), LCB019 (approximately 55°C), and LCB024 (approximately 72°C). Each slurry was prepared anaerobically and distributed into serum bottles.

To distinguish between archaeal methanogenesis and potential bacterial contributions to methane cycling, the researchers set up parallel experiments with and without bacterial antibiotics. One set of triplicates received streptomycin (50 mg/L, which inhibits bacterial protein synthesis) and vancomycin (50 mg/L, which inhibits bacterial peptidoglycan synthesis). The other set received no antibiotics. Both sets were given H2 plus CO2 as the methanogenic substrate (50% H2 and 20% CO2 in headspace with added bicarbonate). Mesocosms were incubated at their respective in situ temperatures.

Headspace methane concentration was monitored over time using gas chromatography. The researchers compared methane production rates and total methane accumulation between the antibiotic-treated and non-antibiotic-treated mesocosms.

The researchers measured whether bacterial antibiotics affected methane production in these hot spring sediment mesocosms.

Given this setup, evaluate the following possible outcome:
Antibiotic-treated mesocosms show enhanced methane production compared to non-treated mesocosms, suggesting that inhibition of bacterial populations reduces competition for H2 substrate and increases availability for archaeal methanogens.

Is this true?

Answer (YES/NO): NO